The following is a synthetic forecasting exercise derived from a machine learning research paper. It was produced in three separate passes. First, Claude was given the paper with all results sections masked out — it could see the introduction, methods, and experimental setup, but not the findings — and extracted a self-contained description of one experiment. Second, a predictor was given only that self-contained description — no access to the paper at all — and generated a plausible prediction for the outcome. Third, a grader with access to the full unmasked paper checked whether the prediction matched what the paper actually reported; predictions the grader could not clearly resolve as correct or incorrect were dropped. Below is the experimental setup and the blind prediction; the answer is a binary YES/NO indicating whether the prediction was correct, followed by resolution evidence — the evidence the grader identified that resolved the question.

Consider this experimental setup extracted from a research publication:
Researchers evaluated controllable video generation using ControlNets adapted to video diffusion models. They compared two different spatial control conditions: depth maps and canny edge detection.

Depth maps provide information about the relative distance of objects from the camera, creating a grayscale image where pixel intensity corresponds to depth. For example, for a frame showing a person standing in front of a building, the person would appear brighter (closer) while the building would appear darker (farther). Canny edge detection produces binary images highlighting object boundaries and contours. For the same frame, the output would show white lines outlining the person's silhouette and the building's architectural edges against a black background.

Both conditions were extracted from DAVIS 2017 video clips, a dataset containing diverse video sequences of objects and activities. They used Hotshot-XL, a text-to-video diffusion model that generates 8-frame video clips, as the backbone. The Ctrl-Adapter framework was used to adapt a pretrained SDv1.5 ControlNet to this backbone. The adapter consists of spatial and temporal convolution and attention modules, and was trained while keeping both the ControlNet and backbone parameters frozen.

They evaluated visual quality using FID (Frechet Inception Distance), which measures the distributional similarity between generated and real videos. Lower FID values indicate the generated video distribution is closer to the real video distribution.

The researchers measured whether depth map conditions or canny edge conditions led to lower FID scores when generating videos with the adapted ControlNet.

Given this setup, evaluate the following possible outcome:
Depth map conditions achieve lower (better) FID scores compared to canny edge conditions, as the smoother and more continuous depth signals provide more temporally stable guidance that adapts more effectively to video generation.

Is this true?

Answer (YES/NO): YES